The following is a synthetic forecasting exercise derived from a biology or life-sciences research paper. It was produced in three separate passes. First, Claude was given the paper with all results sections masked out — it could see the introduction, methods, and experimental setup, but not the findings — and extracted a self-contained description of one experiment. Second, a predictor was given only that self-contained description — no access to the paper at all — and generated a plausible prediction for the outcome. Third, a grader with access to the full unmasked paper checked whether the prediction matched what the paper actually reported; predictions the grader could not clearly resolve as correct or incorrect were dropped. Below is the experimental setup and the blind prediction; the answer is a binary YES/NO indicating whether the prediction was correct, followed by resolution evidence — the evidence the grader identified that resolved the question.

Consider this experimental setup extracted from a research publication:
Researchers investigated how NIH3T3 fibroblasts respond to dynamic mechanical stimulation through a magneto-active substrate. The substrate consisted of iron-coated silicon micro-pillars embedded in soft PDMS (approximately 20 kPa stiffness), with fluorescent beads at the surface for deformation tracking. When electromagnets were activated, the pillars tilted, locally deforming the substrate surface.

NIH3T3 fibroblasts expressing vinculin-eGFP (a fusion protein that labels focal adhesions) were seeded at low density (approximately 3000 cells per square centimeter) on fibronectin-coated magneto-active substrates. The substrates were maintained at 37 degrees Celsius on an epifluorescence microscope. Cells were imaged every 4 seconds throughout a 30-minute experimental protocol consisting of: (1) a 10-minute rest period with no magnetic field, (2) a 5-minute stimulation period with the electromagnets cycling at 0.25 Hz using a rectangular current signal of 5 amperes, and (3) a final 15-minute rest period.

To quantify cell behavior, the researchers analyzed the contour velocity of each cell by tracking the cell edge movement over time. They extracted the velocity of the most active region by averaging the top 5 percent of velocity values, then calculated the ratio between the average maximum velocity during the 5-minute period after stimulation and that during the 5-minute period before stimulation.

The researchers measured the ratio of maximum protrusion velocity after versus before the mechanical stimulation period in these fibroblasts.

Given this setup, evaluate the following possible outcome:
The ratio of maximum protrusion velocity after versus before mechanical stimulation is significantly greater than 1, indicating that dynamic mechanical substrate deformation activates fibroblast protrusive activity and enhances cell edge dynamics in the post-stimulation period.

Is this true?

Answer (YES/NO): NO